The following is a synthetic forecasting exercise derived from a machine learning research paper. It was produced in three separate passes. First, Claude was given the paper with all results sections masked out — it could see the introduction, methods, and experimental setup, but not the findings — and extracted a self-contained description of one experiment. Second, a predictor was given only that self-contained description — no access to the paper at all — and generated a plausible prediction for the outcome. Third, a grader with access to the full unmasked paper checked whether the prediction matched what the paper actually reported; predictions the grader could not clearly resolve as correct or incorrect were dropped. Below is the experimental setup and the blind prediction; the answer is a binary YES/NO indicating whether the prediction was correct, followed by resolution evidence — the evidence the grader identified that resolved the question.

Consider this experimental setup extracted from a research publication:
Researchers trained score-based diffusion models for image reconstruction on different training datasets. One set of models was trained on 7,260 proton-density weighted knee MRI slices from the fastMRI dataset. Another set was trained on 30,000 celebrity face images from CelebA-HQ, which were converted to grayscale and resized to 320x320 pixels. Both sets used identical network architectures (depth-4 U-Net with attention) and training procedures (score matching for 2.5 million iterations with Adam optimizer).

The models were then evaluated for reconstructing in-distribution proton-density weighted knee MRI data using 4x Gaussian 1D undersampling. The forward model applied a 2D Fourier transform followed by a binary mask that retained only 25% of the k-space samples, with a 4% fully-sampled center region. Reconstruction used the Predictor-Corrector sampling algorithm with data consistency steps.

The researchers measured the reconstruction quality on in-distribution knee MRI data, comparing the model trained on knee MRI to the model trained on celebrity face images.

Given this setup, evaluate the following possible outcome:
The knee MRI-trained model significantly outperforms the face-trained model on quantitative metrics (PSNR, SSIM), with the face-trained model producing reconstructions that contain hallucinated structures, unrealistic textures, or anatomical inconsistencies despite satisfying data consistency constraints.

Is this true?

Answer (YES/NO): NO